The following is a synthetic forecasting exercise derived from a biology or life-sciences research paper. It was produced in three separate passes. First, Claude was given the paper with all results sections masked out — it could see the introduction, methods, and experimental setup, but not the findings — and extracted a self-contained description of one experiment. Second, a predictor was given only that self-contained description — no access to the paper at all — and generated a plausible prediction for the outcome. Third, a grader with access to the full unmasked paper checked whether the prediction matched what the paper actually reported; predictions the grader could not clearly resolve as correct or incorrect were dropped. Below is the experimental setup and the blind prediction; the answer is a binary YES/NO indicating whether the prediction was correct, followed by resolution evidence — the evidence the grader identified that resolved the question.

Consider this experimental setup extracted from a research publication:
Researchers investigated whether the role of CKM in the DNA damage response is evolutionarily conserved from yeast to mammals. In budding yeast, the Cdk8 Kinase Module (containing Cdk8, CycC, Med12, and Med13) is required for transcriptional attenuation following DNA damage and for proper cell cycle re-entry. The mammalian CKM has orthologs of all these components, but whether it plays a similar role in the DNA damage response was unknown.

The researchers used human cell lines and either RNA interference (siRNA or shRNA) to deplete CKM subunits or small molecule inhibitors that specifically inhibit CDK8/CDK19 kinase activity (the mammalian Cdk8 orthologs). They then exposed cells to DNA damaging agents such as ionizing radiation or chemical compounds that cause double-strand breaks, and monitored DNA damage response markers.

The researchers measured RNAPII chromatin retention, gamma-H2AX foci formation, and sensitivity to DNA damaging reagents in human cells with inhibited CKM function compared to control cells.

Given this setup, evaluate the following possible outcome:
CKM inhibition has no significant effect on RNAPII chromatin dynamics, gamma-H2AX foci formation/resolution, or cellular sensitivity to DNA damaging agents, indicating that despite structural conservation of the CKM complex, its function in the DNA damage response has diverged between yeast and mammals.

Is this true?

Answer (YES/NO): NO